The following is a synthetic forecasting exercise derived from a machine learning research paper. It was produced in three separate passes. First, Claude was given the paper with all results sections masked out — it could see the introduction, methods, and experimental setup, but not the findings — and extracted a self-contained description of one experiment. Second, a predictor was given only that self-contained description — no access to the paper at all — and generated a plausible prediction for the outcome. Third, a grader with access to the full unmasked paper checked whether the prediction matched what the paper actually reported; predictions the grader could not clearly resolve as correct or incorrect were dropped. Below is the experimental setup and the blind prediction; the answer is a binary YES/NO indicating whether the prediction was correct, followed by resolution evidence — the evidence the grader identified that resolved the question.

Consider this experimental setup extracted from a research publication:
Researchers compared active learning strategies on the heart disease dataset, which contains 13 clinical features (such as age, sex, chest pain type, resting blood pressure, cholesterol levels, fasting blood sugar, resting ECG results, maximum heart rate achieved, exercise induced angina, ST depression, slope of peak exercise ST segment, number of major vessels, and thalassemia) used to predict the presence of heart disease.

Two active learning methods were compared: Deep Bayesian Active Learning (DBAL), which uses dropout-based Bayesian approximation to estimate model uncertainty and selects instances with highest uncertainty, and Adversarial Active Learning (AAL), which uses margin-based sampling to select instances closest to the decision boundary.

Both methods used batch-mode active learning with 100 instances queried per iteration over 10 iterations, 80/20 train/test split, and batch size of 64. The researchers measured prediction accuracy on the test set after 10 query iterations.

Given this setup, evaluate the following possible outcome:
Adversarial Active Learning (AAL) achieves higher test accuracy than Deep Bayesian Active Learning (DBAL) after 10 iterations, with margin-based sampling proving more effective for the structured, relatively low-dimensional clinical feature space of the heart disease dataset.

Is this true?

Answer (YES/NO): NO